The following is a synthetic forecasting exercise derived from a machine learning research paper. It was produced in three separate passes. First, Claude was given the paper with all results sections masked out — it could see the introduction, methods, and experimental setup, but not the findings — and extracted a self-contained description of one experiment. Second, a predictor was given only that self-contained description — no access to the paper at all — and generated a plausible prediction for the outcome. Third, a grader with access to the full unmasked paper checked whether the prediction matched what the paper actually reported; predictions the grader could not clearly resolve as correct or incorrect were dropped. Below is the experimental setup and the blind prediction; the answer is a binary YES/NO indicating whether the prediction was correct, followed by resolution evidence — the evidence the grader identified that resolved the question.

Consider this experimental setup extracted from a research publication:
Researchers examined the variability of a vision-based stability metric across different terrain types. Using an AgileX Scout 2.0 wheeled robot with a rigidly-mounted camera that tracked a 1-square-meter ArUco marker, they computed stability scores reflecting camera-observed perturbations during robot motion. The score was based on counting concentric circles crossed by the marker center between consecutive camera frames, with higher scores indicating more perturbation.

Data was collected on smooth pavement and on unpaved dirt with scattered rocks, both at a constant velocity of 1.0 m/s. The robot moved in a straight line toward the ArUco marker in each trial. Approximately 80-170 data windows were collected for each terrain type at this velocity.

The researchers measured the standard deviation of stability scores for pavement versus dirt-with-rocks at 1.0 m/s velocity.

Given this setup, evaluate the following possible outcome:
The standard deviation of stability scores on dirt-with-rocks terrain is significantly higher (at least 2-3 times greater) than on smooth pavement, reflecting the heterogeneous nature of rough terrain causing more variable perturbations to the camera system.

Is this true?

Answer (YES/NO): YES